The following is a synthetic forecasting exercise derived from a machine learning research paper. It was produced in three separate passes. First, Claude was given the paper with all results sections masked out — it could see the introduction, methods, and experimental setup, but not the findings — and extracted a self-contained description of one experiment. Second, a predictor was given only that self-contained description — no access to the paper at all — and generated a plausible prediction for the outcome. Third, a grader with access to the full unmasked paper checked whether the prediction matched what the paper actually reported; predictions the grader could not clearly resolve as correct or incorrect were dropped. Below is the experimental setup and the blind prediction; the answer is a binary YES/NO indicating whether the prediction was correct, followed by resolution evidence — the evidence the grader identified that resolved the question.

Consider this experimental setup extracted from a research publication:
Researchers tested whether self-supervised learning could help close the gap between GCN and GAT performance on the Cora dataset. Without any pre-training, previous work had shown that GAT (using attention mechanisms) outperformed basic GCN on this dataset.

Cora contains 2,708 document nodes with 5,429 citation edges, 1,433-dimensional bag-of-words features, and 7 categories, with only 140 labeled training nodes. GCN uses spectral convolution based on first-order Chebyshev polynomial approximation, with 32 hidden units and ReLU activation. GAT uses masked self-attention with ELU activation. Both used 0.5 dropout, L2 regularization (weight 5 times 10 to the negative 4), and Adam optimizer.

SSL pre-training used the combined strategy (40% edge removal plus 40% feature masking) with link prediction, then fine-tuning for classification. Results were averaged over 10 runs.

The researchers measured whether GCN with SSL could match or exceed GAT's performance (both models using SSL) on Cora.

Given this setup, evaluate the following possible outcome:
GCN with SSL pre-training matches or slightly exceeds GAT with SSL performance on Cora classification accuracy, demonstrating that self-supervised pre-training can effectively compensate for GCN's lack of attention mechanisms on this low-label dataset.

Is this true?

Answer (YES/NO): YES